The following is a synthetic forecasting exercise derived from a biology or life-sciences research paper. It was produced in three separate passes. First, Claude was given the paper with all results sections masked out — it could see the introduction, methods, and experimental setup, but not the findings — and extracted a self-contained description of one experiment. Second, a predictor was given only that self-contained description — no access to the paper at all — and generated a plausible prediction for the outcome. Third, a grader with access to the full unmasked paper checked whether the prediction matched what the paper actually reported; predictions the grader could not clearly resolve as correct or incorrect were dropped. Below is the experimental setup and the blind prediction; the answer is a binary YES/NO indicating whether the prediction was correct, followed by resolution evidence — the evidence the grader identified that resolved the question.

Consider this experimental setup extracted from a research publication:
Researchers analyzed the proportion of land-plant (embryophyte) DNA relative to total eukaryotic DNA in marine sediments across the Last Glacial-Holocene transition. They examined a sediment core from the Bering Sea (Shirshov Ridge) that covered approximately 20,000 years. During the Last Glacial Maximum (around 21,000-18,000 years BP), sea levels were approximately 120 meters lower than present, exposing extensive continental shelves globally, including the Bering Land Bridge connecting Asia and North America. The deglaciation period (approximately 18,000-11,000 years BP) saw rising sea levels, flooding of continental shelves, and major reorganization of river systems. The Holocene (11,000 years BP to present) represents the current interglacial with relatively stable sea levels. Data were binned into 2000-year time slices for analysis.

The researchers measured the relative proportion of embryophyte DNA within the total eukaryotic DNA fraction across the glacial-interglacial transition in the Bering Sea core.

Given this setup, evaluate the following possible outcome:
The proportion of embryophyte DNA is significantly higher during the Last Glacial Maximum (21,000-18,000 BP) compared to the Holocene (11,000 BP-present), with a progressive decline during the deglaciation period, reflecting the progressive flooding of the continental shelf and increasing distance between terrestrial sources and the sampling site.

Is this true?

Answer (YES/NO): NO